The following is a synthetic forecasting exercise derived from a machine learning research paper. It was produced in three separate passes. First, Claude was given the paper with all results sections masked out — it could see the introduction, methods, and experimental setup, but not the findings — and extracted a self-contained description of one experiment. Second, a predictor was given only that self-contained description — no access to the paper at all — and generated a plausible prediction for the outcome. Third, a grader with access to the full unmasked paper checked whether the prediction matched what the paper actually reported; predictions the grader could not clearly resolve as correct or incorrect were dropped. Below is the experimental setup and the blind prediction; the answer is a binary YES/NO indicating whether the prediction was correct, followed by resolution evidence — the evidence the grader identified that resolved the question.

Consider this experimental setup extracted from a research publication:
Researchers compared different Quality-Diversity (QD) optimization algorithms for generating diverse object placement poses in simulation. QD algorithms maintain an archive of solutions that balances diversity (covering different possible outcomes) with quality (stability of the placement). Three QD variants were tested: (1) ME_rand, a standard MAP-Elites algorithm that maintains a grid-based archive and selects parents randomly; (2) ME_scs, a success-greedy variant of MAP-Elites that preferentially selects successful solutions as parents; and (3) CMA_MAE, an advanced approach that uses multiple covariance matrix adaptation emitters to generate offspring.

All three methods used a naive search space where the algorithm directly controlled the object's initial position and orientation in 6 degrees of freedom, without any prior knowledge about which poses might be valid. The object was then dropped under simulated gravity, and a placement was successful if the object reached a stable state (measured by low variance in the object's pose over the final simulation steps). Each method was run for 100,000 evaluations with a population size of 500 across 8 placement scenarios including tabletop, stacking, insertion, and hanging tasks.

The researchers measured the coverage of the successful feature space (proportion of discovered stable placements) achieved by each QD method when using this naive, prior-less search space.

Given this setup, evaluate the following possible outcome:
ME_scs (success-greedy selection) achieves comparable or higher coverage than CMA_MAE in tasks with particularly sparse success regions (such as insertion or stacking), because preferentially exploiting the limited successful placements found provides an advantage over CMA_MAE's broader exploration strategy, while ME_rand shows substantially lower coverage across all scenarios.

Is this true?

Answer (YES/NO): NO